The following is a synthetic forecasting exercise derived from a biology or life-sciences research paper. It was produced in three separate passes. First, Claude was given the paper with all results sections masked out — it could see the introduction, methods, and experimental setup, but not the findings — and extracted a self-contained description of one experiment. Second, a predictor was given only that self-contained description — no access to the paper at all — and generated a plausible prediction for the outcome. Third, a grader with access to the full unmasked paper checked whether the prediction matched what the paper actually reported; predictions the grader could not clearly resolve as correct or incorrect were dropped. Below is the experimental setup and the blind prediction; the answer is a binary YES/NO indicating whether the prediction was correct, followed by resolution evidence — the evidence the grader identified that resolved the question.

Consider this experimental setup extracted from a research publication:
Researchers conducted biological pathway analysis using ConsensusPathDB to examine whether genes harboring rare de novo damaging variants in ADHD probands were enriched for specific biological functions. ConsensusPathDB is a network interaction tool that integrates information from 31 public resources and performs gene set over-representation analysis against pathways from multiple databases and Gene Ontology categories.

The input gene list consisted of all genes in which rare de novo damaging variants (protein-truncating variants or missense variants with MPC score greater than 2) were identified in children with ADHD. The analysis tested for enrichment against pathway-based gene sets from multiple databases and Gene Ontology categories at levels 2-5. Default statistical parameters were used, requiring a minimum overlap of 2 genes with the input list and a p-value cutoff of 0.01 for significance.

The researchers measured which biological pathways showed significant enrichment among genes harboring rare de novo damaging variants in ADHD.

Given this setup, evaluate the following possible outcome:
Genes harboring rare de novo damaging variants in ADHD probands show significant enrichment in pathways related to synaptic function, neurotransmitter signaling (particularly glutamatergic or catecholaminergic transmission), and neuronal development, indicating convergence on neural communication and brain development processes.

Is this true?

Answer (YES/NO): NO